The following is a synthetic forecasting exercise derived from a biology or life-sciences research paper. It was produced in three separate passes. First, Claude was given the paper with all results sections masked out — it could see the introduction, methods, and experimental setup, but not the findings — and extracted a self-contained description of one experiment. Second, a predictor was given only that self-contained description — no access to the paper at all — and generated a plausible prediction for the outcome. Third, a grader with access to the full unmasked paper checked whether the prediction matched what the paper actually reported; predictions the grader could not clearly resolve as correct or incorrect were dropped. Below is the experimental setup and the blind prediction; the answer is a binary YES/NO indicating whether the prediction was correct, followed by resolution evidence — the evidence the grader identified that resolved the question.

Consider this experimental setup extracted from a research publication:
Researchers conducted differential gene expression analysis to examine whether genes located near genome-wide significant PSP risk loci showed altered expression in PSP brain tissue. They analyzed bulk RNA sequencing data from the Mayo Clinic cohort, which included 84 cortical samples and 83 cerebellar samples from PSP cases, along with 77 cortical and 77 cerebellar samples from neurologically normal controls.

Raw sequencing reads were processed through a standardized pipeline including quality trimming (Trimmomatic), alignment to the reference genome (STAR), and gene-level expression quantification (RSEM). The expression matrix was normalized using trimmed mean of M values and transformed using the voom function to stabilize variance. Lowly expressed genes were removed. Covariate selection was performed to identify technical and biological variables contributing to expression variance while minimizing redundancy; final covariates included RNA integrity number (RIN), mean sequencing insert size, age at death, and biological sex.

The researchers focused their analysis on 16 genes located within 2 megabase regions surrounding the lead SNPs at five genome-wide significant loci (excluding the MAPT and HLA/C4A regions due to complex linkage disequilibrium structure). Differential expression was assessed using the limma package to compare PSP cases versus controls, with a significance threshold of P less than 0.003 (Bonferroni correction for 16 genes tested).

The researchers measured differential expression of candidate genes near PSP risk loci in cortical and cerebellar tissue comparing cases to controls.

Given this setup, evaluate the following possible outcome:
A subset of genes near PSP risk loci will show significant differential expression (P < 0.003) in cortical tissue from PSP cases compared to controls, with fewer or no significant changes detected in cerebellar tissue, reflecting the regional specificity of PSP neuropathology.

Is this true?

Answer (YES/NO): YES